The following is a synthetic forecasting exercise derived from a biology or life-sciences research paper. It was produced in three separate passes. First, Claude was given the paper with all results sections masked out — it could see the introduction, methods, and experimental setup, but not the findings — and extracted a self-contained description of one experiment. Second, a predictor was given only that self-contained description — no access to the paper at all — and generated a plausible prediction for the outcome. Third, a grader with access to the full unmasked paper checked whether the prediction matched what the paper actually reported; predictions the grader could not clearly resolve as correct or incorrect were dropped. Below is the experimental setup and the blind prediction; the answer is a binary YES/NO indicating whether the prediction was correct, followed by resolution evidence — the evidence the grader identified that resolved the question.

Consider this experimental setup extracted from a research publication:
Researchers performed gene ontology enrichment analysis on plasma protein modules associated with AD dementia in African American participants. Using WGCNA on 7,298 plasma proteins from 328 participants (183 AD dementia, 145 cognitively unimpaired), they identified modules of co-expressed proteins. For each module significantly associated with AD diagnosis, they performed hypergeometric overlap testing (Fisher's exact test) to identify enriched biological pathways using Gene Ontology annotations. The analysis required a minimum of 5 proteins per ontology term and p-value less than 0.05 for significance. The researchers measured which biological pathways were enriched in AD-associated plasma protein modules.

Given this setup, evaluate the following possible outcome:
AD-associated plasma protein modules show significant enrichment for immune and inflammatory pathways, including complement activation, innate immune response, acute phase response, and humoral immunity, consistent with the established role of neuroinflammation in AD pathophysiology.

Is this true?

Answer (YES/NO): NO